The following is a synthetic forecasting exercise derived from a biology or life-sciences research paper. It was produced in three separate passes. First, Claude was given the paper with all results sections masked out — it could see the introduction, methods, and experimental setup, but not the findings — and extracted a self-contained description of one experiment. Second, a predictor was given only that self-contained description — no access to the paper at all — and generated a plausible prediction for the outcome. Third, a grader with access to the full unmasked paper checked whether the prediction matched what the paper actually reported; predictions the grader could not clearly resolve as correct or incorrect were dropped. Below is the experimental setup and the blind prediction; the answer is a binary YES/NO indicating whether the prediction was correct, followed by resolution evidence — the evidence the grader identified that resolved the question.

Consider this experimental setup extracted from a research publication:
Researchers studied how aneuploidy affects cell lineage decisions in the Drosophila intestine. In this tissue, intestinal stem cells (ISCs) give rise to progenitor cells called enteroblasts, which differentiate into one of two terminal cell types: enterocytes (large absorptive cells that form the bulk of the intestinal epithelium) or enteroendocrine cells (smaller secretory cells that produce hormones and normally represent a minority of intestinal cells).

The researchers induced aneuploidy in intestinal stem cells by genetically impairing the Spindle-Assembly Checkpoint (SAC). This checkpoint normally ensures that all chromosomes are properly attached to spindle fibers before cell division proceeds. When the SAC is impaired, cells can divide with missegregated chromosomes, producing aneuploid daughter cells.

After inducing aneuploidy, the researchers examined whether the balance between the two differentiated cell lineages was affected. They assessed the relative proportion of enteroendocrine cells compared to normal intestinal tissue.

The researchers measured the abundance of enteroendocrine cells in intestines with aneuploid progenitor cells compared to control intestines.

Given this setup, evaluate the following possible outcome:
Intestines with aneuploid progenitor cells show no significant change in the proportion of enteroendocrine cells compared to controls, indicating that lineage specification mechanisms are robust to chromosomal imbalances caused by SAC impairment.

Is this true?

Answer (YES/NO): NO